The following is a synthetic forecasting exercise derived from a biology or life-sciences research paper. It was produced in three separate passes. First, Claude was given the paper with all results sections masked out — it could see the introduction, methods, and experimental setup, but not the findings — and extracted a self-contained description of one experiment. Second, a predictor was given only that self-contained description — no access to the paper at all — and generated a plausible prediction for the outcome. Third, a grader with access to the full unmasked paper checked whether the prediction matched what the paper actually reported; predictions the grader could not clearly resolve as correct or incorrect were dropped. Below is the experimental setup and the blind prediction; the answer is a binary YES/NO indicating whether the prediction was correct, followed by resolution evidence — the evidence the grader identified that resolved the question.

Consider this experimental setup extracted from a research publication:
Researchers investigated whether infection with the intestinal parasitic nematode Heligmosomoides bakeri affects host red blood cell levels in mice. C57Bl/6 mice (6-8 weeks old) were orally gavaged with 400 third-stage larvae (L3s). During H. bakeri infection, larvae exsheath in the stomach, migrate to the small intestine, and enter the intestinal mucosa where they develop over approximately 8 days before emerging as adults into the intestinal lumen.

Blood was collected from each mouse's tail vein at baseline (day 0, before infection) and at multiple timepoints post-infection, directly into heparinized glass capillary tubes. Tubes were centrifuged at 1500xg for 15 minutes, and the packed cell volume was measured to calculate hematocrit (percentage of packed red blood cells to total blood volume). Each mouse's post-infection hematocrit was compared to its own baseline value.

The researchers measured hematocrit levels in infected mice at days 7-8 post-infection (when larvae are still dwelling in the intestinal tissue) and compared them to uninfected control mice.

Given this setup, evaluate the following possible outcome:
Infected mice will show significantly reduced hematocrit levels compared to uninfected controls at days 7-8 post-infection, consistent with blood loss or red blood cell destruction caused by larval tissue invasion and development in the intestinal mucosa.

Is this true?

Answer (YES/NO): YES